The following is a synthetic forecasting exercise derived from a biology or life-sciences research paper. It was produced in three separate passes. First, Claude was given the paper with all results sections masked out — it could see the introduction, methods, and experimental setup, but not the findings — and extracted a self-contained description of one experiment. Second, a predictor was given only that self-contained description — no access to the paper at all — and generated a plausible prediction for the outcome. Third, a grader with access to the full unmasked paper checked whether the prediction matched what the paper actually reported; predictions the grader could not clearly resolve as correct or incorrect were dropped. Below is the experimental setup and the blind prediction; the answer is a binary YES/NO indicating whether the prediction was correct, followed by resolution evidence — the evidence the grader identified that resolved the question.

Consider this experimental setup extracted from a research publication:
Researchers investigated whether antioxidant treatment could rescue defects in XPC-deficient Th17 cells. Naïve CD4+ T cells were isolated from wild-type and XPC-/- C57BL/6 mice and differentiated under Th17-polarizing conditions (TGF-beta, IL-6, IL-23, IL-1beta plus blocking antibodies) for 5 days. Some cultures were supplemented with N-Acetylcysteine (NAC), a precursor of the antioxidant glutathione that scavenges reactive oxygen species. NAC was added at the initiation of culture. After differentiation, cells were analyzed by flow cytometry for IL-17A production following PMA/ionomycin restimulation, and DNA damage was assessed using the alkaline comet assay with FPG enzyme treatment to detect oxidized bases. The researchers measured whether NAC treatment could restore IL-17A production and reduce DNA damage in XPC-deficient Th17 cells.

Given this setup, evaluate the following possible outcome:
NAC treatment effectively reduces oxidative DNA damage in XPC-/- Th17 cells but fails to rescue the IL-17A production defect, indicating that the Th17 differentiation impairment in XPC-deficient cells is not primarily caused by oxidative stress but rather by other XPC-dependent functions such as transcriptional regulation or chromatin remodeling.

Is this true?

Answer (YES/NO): NO